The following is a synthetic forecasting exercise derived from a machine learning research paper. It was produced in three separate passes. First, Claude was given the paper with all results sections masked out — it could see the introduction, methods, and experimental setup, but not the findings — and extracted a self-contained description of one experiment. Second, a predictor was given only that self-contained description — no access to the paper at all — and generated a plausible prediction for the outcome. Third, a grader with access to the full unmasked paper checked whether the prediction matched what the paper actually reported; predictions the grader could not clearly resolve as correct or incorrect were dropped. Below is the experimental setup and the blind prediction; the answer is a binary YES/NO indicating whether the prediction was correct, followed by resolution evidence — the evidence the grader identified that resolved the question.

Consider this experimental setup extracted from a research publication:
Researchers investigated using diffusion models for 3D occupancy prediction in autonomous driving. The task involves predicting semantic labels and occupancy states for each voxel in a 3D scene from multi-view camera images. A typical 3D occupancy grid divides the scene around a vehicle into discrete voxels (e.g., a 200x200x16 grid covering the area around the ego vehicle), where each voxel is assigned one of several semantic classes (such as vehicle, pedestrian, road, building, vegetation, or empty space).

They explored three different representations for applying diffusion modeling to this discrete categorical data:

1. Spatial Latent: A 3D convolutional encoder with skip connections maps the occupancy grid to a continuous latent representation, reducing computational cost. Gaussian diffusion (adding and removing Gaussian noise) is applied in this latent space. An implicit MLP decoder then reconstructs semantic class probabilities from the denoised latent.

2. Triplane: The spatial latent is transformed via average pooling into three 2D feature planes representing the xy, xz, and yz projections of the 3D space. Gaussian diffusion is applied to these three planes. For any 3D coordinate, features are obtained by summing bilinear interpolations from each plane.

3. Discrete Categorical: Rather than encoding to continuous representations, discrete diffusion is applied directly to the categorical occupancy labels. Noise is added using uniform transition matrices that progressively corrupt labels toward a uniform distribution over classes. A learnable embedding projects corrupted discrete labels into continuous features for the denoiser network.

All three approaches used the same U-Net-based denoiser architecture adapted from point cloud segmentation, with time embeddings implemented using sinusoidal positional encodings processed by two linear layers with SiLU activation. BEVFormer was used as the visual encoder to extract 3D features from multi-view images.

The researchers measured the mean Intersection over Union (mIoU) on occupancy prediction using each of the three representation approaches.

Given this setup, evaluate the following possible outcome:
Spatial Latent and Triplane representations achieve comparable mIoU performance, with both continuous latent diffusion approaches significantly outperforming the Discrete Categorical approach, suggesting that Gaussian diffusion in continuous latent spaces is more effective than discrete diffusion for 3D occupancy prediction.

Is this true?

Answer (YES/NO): NO